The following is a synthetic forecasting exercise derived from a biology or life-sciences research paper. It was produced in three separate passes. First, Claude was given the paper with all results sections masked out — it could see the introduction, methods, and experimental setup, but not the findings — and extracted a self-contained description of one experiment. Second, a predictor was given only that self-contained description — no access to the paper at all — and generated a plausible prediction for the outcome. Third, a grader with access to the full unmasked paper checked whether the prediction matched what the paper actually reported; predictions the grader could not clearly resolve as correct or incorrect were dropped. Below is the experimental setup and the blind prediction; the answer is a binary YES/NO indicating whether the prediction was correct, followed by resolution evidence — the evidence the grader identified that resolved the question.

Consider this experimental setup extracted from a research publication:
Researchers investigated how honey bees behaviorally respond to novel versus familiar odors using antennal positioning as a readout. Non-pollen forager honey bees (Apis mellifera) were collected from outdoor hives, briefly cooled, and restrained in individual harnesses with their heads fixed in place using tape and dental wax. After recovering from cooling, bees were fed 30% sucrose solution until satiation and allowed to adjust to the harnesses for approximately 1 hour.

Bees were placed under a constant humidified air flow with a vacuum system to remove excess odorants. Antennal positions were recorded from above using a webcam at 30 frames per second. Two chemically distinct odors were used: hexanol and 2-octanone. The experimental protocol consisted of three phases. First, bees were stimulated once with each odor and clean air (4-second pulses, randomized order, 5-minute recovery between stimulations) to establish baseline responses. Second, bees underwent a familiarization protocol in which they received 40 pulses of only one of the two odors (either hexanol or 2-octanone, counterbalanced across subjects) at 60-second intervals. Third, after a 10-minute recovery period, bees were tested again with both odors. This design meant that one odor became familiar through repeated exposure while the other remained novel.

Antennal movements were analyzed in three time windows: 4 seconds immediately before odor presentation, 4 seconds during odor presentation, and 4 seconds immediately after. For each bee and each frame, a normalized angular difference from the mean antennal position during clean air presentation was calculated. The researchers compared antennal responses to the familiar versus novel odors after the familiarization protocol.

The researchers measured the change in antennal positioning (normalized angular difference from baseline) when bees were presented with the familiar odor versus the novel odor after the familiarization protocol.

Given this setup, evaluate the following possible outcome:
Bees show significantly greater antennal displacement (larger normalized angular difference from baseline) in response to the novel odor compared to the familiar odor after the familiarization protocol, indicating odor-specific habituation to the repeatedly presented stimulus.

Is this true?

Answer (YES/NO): YES